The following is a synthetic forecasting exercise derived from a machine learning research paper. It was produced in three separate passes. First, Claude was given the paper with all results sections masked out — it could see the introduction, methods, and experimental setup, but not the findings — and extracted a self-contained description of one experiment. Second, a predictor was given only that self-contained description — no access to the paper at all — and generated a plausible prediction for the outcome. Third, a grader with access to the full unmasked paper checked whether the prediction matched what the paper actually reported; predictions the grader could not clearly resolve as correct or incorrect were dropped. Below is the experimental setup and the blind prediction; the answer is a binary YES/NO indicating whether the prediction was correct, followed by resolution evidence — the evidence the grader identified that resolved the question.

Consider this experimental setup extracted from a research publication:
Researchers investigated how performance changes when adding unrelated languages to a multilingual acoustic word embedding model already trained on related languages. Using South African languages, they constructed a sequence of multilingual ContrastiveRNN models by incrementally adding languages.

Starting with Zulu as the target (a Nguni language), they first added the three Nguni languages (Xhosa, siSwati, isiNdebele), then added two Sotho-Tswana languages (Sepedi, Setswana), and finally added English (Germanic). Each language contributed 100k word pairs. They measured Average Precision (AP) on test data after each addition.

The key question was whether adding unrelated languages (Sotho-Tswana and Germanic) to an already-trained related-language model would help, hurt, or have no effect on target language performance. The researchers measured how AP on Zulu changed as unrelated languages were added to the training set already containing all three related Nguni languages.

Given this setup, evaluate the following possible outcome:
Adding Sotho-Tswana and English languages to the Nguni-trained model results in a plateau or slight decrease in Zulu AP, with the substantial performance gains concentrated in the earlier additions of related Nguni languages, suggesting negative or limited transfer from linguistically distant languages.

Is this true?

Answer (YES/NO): YES